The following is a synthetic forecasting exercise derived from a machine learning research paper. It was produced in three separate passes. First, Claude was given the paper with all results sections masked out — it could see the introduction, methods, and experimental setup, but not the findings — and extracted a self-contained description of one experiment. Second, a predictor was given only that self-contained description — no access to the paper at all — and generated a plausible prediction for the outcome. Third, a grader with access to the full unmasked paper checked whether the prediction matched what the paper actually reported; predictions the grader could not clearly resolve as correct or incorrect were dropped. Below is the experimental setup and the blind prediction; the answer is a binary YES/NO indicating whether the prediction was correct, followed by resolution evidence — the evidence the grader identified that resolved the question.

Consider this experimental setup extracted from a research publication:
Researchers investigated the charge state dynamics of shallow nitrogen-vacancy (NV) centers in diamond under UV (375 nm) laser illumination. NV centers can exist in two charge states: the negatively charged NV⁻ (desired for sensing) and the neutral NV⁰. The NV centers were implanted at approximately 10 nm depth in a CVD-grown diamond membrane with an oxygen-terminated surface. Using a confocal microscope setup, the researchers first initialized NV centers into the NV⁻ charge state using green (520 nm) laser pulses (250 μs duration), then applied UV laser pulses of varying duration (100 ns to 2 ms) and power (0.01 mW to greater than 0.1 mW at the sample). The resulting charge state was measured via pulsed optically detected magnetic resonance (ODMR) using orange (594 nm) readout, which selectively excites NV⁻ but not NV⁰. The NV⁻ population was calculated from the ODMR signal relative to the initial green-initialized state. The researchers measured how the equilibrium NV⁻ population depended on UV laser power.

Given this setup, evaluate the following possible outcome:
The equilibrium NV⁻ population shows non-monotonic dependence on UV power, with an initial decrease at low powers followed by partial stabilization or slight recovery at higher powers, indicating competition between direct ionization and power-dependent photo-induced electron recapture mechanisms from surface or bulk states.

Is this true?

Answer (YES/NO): NO